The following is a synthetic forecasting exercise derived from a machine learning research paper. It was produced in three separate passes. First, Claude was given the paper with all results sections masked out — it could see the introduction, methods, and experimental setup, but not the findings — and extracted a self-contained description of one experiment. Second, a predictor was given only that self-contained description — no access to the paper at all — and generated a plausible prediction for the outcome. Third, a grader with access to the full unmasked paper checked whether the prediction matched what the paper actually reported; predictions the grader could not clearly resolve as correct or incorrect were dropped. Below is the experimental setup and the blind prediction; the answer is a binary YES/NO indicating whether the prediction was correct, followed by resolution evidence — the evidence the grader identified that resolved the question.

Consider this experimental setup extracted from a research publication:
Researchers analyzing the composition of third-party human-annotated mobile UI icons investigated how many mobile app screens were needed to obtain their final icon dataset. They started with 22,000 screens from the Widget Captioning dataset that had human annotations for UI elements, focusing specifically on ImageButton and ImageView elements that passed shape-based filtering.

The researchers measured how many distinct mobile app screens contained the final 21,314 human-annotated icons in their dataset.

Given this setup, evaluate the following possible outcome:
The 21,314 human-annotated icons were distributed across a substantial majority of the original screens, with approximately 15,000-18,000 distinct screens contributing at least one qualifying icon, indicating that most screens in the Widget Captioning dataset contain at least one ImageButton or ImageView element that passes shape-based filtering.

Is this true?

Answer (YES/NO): NO